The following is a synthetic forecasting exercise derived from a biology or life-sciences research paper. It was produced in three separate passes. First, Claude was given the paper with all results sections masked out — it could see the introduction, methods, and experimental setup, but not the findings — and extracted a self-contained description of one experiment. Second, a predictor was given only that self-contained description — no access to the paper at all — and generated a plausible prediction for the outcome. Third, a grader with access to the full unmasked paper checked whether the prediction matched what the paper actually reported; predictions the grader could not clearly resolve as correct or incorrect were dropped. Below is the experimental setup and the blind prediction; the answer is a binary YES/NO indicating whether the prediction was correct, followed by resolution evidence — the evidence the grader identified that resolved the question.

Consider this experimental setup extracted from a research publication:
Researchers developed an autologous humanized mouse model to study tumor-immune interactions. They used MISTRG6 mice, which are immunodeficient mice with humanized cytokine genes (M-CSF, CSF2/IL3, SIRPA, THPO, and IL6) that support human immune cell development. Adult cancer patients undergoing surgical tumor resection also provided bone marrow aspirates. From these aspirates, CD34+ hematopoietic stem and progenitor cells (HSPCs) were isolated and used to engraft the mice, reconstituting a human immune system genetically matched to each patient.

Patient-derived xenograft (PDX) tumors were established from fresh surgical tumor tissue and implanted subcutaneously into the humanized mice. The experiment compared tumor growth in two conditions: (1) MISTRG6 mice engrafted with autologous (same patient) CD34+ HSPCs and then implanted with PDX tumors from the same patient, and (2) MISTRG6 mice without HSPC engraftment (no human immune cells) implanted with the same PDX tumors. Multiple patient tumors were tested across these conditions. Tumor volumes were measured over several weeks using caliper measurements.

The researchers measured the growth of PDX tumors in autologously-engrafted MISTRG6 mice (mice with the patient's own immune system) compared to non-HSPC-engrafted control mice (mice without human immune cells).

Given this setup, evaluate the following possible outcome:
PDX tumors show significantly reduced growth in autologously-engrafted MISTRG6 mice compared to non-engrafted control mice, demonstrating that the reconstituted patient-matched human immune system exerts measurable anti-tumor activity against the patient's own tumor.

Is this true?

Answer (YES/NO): NO